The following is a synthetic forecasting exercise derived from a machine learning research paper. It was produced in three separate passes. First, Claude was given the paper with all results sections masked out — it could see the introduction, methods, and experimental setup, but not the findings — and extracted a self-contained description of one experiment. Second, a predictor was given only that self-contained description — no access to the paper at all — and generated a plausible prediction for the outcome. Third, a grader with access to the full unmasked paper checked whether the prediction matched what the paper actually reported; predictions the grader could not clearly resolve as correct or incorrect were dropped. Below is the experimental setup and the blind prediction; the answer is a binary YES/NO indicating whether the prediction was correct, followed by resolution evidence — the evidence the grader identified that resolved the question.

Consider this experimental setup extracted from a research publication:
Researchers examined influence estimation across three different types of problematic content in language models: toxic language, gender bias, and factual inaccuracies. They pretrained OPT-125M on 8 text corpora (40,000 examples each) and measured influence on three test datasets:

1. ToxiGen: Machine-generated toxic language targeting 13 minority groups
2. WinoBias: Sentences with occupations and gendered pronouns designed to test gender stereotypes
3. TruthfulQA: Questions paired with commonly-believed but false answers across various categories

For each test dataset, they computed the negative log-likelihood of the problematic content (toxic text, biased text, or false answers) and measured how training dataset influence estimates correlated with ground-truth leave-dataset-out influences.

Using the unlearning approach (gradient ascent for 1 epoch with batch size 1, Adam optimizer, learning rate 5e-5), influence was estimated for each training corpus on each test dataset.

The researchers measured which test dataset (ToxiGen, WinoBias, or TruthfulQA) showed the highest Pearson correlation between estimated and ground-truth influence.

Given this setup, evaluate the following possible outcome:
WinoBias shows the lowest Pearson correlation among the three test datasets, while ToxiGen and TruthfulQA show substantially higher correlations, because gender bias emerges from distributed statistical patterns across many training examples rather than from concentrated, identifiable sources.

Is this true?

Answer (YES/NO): NO